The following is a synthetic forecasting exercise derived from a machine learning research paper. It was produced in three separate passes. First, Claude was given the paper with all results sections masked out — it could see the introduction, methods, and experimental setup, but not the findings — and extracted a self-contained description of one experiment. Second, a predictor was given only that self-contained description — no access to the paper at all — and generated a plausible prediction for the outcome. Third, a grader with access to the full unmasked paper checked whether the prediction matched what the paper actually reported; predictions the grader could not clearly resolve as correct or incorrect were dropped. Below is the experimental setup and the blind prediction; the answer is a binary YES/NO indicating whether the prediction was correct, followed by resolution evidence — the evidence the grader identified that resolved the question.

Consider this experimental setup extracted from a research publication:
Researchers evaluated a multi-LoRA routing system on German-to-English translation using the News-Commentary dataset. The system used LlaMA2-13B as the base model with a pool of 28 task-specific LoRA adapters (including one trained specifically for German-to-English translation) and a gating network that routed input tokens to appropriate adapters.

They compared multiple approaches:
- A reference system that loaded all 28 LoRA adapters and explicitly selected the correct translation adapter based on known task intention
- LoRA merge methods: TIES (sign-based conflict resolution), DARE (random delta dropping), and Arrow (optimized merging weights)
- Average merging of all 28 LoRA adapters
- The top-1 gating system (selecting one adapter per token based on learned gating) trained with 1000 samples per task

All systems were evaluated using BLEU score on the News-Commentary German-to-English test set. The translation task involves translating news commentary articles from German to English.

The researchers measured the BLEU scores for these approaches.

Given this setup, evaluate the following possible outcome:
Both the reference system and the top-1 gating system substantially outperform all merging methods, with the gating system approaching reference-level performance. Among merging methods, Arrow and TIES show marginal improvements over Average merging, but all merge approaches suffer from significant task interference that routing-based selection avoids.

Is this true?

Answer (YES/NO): NO